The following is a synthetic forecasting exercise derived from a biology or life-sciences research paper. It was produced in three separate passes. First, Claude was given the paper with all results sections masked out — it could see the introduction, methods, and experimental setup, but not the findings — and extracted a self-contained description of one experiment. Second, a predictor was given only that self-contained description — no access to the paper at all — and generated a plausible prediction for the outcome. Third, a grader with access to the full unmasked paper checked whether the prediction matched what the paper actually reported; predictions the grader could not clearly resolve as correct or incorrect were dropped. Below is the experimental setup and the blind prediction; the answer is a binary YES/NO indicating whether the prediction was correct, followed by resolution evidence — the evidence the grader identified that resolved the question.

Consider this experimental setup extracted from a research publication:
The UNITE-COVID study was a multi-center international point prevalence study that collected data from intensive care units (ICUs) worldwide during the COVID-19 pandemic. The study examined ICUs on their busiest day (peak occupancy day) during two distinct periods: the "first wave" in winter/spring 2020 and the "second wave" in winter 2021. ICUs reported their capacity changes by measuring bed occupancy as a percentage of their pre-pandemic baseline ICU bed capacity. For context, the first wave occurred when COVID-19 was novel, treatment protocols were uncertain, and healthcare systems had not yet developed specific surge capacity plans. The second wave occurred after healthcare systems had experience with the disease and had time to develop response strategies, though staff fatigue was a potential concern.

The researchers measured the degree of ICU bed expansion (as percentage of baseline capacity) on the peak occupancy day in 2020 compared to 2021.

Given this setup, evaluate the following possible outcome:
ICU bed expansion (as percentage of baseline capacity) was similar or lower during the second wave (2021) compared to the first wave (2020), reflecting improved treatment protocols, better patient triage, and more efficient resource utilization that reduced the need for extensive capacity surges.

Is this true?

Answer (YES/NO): NO